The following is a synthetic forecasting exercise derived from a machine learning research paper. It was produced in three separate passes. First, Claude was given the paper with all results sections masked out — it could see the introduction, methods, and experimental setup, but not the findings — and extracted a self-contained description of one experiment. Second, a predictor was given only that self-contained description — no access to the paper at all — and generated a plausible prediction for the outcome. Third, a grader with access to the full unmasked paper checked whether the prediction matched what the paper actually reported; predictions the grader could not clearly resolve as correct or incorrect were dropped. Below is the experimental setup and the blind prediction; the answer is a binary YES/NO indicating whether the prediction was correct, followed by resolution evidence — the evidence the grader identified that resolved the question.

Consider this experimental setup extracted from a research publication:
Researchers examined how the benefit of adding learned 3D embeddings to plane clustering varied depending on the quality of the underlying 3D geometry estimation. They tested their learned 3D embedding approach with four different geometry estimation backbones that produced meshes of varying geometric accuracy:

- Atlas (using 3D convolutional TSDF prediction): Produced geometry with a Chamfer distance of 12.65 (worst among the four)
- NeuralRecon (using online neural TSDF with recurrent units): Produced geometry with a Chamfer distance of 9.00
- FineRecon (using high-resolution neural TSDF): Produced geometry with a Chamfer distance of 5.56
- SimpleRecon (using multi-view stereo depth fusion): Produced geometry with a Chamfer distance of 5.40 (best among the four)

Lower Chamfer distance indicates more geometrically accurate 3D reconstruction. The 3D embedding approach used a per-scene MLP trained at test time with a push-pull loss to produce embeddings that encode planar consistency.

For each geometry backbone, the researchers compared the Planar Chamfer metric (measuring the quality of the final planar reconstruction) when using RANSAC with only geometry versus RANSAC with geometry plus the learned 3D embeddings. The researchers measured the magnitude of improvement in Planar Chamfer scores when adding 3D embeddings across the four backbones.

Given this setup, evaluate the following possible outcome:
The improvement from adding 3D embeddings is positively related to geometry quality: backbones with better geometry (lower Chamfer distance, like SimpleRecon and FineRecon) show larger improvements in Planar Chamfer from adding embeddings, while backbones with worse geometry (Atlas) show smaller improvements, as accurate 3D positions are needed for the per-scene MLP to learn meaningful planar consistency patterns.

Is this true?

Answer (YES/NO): NO